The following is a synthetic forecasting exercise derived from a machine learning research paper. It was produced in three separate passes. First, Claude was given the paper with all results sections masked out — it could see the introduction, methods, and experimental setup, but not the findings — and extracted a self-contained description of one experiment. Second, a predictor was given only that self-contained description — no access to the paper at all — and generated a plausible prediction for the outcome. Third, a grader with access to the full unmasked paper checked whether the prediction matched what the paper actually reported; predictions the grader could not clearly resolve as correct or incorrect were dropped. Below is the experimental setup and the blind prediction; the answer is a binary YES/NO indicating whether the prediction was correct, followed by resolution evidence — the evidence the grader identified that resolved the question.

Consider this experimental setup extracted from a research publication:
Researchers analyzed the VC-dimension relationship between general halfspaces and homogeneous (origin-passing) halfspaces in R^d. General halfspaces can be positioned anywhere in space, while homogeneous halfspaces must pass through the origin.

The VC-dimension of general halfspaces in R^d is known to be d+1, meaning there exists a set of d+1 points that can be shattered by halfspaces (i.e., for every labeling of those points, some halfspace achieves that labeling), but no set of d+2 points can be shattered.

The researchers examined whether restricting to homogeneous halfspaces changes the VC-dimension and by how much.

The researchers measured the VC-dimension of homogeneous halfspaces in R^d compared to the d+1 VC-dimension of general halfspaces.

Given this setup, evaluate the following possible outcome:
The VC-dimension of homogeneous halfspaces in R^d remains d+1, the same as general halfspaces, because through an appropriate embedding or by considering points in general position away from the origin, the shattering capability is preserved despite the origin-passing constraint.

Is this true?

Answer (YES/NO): NO